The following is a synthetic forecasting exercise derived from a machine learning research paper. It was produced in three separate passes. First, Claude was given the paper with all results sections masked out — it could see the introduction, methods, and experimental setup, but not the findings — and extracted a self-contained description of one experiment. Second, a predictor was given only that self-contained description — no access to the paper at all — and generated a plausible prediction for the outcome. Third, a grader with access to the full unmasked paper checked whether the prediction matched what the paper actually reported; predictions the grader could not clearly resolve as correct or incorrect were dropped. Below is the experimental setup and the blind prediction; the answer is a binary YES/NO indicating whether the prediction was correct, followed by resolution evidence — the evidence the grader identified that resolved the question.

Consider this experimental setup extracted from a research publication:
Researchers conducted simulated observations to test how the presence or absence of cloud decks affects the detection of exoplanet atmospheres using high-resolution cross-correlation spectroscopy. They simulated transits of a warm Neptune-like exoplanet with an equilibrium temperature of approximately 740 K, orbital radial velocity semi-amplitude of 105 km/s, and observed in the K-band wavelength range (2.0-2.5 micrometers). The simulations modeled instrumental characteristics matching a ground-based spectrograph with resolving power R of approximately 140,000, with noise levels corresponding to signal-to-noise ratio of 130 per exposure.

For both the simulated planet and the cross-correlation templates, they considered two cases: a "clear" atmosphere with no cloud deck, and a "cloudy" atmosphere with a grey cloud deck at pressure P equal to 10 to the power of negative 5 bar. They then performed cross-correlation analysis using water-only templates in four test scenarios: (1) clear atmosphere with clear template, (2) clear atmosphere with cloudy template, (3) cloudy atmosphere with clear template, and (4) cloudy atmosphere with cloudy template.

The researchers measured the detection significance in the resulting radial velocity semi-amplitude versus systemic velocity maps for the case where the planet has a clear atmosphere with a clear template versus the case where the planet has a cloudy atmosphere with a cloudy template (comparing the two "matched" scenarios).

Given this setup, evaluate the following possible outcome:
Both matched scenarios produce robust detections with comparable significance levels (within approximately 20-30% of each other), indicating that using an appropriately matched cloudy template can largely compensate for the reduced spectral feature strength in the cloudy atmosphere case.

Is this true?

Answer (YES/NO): NO